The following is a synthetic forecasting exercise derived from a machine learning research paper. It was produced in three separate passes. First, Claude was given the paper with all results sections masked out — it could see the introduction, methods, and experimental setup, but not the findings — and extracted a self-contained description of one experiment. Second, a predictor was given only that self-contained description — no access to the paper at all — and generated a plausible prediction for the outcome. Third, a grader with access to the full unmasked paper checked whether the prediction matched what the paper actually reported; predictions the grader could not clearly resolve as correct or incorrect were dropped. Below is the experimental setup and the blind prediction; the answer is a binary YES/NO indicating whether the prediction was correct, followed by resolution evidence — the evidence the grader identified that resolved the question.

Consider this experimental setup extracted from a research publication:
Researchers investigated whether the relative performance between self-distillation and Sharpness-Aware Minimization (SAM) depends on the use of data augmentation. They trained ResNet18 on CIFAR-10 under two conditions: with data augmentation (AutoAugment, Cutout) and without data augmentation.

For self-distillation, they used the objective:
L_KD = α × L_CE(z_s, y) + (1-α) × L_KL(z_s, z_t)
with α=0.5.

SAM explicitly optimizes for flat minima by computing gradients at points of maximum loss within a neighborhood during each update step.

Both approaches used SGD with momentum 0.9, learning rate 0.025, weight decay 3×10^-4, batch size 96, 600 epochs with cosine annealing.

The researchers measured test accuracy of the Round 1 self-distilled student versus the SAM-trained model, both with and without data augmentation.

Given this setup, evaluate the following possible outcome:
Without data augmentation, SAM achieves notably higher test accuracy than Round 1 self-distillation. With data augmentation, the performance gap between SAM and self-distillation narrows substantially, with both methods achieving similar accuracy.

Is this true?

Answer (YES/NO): YES